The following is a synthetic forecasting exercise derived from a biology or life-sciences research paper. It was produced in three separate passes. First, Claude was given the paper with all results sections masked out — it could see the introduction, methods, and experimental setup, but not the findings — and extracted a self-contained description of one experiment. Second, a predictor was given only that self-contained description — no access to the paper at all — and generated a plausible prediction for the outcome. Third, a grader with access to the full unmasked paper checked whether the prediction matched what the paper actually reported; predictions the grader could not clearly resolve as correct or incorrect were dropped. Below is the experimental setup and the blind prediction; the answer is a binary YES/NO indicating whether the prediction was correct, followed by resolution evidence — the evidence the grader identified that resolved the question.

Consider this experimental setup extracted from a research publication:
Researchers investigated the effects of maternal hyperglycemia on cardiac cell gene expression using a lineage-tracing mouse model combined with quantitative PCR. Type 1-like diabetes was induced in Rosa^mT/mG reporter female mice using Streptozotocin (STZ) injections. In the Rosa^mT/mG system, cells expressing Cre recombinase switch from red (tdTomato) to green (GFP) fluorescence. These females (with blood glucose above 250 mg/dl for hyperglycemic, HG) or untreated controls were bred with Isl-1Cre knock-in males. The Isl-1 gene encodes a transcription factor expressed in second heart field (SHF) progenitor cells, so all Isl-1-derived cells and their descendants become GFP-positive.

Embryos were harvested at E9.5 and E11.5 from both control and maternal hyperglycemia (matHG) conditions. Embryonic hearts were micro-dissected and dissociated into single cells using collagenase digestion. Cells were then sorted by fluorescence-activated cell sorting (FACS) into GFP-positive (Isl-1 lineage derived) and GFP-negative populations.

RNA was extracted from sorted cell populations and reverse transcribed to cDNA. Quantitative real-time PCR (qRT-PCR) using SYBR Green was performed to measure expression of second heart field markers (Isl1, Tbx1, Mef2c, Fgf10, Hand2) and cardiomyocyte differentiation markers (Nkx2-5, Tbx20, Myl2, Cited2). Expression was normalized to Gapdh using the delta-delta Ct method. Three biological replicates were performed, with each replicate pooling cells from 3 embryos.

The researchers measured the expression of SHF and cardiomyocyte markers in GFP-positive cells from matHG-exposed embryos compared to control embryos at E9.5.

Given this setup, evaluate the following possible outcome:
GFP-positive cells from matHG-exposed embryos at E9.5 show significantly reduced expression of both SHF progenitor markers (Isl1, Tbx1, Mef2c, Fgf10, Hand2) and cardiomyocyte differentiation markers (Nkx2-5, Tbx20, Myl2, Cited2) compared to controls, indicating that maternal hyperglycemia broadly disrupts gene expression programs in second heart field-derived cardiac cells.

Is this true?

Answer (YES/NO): YES